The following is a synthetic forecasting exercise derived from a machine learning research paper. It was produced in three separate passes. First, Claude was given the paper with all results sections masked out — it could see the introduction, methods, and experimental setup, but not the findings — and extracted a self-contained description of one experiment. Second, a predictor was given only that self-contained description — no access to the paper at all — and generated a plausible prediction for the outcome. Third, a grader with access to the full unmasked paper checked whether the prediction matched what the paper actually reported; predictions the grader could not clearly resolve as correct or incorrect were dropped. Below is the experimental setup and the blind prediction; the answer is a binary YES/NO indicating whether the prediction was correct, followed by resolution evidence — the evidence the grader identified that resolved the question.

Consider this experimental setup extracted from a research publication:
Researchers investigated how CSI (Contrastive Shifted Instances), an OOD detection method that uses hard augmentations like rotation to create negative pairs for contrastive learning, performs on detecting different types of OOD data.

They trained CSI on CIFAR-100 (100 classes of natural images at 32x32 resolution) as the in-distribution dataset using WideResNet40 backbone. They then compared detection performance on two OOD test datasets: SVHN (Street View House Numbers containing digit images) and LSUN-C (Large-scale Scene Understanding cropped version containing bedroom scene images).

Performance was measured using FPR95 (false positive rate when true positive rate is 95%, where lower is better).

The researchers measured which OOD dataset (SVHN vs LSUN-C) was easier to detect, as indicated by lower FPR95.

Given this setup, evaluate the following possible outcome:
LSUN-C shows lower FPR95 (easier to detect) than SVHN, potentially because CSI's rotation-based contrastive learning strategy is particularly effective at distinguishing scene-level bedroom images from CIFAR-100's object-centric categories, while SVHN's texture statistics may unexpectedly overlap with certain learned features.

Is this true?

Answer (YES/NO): YES